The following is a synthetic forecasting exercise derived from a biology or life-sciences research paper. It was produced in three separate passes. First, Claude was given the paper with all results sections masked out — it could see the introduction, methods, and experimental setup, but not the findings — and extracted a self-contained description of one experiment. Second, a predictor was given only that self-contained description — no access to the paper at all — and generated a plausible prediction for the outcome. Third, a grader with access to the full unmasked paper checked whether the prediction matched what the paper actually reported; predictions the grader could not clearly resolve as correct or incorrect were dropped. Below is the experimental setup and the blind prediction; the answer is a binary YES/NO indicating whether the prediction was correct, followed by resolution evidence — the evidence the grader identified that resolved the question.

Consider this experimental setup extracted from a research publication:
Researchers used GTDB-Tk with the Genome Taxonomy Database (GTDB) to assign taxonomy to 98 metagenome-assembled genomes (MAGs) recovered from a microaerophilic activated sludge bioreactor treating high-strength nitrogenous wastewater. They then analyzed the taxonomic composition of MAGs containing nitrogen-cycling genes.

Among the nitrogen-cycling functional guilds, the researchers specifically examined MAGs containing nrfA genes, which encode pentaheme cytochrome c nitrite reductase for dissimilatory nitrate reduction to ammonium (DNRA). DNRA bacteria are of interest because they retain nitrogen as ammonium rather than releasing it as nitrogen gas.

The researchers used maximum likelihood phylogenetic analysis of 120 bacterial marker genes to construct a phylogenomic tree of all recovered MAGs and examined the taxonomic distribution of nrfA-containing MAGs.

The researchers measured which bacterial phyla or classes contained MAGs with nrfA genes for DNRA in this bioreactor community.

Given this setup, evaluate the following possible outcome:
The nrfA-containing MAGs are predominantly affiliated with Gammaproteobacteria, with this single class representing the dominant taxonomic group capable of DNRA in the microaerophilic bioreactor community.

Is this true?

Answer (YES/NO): NO